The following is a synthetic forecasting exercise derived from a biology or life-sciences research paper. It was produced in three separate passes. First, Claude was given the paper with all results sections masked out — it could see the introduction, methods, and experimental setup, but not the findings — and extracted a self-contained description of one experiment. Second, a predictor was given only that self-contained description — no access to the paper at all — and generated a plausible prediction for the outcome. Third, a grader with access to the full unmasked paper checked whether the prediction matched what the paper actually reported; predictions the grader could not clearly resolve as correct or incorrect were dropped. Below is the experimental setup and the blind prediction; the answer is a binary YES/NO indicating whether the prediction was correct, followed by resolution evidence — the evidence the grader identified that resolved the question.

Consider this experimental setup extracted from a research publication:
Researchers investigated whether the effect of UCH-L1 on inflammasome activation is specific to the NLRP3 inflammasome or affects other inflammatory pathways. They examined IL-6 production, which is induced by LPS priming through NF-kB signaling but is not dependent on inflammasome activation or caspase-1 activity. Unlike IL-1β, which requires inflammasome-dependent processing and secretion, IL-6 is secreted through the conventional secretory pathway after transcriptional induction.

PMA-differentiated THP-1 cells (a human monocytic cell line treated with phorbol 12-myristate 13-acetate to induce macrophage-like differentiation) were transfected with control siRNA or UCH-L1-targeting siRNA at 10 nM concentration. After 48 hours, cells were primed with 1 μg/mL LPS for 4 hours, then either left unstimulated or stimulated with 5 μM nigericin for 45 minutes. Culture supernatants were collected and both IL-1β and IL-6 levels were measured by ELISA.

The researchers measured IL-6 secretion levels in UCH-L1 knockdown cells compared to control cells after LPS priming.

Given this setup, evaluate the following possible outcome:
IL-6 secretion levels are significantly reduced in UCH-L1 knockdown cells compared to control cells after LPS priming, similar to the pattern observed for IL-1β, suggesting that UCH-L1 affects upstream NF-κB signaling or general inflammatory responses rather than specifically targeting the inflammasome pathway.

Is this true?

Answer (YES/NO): NO